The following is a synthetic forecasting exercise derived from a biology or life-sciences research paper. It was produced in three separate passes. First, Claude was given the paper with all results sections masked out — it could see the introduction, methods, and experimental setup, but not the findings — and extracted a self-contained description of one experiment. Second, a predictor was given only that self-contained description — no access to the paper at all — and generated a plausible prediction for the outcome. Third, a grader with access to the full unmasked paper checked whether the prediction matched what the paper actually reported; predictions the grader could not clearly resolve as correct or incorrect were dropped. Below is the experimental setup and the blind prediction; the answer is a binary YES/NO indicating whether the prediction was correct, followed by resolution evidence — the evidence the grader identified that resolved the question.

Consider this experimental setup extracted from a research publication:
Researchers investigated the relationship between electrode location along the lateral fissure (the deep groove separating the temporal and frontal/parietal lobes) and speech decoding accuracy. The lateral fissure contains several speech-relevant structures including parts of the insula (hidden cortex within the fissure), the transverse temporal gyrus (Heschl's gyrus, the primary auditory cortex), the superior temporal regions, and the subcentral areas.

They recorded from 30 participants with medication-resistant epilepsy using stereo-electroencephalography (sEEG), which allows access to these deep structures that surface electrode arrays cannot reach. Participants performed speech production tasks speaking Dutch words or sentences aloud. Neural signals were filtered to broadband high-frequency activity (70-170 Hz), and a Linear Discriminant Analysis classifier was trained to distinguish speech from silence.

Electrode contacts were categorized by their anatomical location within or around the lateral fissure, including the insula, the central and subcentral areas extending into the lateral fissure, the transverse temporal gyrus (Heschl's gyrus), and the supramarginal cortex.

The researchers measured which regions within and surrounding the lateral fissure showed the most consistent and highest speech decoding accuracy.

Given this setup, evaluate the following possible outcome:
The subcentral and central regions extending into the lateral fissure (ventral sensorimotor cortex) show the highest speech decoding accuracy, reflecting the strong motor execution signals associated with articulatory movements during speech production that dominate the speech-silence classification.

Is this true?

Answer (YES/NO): NO